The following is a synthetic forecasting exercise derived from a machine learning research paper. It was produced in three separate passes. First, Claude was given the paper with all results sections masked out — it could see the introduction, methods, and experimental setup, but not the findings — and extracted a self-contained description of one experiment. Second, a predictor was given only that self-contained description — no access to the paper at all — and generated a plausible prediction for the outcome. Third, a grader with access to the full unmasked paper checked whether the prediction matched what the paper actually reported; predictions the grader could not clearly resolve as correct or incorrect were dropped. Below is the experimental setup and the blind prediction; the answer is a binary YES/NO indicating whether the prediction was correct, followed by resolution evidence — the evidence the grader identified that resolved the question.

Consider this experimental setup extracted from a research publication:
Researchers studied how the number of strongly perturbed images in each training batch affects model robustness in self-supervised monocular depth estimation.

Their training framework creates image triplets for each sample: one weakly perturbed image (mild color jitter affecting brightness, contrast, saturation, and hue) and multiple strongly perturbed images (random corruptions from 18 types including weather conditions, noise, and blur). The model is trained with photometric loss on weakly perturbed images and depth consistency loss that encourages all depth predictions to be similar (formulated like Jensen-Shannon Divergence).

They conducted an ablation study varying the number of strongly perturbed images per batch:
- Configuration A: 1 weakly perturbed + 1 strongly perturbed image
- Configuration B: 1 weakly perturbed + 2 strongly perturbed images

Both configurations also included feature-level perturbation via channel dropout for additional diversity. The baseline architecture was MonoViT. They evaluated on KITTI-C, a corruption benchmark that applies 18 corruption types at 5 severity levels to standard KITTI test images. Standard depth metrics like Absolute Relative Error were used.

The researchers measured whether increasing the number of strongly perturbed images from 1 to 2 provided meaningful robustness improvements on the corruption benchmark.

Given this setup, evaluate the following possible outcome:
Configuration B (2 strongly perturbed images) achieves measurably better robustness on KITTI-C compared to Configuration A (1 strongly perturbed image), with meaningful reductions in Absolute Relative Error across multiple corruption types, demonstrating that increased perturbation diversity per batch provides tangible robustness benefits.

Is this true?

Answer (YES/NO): NO